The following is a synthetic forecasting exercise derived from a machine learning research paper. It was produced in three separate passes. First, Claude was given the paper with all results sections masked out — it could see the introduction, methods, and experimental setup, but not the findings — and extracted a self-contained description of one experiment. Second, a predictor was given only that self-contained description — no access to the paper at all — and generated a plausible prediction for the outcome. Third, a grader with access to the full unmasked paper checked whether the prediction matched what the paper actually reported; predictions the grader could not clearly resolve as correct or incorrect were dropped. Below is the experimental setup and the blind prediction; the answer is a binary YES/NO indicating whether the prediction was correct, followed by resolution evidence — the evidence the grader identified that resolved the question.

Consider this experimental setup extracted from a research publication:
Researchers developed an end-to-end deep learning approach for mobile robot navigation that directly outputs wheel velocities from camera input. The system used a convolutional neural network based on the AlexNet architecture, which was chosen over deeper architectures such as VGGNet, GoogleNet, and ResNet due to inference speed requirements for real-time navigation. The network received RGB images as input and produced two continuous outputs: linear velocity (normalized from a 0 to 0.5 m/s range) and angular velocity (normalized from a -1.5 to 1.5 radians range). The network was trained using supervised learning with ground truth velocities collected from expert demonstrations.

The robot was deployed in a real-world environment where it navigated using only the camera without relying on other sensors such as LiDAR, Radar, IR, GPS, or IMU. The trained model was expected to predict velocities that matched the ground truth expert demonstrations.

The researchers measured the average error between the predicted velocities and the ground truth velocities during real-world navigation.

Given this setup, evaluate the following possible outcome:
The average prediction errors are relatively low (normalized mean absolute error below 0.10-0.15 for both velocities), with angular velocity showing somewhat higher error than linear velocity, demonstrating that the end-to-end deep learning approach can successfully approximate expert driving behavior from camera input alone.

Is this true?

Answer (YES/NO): NO